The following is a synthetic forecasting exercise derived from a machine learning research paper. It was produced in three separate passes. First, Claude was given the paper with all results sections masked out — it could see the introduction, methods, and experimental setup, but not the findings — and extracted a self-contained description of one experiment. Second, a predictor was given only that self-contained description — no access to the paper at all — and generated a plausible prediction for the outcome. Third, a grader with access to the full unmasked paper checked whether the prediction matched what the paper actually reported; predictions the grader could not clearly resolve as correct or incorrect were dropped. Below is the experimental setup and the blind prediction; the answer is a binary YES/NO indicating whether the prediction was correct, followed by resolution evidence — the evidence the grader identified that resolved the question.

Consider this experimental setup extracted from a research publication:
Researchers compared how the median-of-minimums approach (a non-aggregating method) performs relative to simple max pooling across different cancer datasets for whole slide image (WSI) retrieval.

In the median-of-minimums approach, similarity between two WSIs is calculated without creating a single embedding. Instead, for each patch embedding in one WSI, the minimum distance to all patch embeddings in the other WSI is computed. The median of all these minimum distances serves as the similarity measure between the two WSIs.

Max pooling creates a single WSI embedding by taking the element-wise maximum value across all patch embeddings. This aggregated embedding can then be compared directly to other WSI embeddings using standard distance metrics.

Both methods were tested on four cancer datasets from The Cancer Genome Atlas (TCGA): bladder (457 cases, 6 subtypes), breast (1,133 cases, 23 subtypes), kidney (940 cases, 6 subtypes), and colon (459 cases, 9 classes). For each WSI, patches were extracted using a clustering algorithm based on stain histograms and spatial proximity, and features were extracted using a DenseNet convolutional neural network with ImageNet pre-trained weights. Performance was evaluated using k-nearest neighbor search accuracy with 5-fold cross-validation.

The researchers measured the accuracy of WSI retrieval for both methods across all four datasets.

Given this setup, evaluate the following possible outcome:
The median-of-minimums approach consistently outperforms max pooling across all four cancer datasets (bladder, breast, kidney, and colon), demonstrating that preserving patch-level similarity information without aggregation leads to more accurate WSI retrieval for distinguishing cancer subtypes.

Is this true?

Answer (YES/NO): NO